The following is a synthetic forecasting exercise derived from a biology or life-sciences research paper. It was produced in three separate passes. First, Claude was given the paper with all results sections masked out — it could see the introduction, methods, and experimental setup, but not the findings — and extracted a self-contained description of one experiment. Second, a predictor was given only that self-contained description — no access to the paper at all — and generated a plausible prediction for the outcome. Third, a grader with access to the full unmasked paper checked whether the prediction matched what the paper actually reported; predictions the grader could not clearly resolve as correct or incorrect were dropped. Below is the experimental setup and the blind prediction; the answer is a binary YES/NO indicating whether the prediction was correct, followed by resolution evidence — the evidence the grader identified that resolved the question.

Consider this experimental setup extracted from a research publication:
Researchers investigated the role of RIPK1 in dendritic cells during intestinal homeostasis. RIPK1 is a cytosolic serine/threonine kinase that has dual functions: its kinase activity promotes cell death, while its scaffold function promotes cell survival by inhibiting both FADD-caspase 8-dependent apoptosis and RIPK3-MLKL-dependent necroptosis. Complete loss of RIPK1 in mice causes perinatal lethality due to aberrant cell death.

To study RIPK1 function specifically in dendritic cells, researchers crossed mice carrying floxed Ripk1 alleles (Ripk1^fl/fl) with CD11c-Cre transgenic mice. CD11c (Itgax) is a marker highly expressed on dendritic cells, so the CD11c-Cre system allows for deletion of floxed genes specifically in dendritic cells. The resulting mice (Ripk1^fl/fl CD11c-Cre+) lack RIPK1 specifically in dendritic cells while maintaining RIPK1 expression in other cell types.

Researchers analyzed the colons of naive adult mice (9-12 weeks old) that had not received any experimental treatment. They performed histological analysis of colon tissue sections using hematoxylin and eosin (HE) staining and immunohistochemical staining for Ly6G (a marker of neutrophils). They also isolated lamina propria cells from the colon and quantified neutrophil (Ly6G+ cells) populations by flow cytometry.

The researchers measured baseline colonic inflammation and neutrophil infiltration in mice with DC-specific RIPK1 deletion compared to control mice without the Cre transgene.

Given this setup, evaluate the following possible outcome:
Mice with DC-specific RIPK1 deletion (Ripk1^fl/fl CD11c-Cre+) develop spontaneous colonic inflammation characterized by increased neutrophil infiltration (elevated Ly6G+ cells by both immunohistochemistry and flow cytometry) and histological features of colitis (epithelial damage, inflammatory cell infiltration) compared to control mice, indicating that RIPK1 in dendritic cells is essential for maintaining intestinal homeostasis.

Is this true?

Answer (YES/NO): NO